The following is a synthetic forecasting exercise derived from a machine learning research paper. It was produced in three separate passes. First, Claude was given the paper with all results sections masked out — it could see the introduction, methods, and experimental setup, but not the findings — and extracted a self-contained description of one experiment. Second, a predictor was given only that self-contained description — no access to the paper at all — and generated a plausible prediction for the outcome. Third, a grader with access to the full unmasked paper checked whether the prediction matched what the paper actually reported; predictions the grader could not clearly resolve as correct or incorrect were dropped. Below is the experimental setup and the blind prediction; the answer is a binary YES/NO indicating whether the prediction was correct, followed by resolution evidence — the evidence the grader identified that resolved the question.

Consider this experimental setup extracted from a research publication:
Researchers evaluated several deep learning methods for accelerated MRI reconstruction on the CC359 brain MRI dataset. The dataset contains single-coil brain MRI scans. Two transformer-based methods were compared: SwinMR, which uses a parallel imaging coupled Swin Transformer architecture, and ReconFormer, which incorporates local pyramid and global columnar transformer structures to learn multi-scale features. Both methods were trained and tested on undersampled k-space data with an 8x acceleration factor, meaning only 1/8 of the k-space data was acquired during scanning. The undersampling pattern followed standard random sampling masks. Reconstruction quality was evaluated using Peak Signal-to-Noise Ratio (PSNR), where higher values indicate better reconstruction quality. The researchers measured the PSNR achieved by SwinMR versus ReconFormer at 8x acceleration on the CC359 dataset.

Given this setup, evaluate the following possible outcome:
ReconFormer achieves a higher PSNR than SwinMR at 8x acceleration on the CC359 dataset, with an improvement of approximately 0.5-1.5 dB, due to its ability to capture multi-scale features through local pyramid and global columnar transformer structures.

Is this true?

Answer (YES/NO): NO